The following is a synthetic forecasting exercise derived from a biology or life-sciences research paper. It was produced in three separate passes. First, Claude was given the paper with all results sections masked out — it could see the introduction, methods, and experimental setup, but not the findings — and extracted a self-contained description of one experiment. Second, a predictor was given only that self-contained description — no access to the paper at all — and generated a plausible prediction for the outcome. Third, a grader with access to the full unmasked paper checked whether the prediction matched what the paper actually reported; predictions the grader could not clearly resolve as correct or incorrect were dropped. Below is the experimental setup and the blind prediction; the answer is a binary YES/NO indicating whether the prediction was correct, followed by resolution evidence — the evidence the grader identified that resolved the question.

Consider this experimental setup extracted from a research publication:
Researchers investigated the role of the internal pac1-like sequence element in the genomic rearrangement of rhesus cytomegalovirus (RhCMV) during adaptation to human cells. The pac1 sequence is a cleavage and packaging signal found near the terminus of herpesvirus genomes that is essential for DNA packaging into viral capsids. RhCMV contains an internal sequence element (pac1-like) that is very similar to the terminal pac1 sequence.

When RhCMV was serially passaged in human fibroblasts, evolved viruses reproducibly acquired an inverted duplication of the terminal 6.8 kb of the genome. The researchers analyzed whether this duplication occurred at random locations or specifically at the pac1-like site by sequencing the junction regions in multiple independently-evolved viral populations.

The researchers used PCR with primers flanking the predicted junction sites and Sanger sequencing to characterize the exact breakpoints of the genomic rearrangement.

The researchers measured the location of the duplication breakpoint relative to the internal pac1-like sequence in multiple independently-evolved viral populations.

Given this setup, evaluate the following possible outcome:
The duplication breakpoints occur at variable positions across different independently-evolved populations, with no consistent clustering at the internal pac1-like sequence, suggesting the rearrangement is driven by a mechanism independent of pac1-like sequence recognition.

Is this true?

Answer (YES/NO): NO